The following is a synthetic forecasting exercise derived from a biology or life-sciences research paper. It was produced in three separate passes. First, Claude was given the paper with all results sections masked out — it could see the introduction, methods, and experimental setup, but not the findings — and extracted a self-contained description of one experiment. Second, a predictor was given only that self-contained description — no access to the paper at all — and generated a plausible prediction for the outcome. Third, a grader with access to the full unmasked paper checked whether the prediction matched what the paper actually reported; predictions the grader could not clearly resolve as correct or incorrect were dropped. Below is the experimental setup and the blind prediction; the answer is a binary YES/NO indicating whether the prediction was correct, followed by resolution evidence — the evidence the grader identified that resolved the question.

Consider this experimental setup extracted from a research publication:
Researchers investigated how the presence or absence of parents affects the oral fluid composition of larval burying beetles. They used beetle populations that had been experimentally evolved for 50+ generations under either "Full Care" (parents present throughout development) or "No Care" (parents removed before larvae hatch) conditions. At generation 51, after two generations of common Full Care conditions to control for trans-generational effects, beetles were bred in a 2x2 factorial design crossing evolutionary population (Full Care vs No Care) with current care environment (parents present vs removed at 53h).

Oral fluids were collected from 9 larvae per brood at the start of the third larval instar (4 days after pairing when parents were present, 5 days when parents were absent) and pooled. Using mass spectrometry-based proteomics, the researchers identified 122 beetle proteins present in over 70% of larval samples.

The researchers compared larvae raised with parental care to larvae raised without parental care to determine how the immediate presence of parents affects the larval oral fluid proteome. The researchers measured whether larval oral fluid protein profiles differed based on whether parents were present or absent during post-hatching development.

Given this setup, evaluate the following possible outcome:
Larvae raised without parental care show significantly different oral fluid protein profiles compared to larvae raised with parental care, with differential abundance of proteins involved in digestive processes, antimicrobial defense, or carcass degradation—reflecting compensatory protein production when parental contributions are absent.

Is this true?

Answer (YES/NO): YES